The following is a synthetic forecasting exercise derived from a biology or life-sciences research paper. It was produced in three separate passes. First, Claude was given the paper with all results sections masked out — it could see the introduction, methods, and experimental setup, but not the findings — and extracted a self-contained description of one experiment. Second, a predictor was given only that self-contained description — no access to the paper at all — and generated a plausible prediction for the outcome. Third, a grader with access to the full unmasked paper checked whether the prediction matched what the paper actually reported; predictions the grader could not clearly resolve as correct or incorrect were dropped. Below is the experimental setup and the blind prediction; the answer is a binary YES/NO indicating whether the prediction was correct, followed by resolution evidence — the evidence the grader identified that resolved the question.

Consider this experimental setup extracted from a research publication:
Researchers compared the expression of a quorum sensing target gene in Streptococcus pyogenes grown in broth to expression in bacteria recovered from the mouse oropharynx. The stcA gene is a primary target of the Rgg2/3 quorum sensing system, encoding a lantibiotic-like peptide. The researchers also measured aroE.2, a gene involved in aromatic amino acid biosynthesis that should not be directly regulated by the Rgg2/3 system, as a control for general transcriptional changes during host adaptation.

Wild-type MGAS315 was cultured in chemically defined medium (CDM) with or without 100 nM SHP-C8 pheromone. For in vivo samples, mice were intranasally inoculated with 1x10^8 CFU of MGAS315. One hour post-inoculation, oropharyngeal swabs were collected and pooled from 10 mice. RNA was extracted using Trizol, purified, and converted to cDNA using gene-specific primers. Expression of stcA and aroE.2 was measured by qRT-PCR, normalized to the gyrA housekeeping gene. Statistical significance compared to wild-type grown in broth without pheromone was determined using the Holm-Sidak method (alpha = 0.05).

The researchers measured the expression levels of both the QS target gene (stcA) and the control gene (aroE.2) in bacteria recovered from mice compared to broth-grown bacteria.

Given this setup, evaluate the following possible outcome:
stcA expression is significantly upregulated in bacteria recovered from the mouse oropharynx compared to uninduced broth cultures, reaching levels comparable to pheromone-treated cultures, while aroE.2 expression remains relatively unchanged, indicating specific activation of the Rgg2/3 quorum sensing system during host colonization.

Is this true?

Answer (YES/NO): NO